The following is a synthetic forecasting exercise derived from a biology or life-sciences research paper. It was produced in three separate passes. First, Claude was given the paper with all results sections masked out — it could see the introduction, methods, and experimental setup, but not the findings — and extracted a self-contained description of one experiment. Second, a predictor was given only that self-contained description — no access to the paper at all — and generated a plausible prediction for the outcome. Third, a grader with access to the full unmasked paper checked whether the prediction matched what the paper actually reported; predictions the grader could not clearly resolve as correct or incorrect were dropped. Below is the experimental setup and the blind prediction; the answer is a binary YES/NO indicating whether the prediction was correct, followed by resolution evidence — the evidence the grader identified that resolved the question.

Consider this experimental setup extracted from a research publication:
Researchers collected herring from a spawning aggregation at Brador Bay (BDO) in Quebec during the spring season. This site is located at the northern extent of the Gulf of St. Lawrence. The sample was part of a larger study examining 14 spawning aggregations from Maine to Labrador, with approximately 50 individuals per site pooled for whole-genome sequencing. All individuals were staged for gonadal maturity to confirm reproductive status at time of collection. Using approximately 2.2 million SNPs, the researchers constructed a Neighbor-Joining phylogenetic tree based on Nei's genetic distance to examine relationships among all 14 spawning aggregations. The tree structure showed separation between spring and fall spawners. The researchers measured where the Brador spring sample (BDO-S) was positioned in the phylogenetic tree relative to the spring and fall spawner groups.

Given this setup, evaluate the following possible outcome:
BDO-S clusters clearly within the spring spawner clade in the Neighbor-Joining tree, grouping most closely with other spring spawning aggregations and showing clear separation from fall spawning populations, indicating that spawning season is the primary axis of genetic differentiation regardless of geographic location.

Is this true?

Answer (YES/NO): NO